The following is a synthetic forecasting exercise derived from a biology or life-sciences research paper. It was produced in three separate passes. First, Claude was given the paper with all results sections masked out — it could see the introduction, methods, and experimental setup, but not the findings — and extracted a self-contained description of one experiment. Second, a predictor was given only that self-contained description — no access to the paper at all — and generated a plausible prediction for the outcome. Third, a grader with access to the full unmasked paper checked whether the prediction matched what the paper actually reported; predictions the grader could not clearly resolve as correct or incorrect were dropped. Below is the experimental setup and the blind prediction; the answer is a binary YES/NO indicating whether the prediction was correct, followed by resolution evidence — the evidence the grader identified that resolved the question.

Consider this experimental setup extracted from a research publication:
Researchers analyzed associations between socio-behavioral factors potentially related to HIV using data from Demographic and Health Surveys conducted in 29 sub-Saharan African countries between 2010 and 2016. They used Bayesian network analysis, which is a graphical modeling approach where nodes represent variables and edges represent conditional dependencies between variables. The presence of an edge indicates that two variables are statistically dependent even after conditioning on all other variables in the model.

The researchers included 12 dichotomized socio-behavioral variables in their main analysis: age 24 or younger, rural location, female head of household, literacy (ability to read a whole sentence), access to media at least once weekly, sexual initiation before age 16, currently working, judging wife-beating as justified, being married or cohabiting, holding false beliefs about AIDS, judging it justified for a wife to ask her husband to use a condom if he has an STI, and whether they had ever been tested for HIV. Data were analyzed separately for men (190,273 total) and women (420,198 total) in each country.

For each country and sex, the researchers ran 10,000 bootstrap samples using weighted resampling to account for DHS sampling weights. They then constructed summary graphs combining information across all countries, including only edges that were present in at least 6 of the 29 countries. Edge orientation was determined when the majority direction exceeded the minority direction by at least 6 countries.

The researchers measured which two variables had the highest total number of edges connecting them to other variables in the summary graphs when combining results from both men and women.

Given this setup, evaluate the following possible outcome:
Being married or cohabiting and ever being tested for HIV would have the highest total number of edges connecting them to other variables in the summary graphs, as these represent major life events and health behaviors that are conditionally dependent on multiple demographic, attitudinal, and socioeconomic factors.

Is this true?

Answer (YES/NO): NO